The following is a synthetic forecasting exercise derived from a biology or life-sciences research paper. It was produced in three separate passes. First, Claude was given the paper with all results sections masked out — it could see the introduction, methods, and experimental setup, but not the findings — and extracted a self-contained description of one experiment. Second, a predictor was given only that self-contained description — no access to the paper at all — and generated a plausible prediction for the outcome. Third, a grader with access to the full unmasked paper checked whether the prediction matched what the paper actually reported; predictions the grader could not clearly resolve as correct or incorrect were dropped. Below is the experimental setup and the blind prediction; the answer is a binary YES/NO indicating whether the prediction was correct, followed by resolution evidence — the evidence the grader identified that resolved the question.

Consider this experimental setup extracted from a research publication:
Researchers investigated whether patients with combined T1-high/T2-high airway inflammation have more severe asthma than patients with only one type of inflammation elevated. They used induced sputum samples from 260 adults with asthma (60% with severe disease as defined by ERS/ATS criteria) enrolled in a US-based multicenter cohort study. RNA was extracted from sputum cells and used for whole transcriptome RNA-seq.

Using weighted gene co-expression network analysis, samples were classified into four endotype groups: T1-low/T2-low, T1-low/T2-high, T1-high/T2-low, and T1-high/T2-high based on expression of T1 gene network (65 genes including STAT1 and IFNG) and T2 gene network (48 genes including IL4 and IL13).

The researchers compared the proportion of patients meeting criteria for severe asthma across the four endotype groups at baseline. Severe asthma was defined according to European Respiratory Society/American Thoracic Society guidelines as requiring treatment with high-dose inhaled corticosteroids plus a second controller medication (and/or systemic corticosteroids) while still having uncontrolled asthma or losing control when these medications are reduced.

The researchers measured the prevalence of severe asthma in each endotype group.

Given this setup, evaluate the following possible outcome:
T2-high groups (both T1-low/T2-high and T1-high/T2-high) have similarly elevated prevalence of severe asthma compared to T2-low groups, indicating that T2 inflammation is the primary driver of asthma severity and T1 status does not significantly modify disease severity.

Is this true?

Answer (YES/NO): NO